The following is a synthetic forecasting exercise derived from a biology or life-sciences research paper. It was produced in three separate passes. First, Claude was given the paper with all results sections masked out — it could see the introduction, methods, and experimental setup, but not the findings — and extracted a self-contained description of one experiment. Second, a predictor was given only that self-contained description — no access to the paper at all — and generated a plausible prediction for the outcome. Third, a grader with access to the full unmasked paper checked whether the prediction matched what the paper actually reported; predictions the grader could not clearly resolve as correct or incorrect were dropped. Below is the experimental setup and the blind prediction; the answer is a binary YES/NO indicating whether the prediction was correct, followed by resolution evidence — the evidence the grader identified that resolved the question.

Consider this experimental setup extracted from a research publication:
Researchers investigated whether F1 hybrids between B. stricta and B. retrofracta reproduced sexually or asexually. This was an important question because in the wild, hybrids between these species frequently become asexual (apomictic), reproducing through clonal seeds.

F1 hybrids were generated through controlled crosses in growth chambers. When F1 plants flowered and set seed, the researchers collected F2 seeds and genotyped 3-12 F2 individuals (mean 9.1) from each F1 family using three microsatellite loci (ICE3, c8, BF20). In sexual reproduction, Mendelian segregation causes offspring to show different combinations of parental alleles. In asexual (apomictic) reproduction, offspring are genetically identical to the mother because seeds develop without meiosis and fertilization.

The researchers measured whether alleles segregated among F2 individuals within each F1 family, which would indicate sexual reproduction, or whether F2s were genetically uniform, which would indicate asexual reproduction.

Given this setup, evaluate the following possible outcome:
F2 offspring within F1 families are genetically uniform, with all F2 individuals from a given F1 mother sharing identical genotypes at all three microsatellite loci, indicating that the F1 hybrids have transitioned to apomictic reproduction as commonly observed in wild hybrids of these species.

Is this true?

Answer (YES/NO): NO